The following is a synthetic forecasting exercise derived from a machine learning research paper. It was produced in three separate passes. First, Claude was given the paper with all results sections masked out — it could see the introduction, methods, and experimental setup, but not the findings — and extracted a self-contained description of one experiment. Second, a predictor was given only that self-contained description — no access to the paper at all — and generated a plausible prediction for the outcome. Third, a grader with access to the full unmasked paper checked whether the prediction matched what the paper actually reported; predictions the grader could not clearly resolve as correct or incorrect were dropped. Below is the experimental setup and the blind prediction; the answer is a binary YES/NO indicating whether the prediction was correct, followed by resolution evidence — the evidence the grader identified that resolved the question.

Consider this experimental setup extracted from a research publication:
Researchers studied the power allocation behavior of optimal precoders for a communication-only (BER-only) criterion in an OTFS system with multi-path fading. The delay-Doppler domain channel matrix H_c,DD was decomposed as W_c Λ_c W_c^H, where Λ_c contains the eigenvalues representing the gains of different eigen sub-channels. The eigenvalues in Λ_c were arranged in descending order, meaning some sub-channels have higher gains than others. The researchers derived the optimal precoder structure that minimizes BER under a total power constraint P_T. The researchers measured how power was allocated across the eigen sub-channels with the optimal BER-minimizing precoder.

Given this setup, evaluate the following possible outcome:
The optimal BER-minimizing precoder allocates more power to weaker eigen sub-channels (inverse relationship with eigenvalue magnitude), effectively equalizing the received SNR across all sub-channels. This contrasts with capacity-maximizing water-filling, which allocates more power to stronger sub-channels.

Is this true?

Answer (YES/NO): YES